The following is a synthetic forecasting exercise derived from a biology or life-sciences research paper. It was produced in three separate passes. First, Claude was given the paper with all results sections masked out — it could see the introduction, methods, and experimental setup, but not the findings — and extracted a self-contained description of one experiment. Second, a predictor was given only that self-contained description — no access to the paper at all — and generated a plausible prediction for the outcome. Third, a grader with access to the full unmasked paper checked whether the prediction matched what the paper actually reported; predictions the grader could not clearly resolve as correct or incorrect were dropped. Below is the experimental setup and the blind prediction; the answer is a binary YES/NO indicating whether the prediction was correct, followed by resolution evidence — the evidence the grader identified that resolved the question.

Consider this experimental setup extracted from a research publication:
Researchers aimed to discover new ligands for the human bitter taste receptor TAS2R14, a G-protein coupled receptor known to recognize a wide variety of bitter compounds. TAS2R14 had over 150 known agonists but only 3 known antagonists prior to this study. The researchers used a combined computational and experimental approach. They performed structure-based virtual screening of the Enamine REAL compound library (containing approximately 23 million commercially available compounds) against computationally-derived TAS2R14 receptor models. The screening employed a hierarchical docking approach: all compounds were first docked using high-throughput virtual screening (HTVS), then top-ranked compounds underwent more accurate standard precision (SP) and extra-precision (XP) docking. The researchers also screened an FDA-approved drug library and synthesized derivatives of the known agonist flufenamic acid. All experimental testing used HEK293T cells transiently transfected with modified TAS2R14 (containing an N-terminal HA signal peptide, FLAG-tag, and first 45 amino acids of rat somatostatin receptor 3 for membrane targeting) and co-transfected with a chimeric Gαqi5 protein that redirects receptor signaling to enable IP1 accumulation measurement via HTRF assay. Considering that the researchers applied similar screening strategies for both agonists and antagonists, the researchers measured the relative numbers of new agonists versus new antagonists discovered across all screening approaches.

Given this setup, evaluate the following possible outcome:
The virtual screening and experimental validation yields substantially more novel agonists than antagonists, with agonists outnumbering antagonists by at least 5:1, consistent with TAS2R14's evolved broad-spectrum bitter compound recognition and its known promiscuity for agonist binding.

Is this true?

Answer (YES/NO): YES